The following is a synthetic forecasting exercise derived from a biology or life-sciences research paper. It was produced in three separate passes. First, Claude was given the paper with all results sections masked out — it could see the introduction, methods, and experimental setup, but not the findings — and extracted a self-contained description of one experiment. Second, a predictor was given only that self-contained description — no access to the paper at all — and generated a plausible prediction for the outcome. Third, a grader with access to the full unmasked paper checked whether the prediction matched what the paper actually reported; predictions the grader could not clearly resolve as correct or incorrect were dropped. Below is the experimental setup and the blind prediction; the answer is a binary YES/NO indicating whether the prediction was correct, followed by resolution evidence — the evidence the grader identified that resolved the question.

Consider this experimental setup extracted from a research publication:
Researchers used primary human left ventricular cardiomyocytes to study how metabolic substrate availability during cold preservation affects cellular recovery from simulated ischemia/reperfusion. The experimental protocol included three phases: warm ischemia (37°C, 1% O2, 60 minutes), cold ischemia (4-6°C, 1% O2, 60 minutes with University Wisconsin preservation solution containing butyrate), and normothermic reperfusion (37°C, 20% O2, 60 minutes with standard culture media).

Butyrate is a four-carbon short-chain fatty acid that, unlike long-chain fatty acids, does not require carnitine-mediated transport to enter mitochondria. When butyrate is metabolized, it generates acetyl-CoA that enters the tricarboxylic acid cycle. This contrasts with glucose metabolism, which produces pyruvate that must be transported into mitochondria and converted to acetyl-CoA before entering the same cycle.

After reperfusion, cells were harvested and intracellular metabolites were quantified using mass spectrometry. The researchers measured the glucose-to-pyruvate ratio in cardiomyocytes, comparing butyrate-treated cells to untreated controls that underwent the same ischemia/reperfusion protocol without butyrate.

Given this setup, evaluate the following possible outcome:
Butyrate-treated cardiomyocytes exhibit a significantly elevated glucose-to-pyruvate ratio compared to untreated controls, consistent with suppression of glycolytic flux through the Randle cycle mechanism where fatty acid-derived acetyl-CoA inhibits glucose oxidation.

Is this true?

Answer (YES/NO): YES